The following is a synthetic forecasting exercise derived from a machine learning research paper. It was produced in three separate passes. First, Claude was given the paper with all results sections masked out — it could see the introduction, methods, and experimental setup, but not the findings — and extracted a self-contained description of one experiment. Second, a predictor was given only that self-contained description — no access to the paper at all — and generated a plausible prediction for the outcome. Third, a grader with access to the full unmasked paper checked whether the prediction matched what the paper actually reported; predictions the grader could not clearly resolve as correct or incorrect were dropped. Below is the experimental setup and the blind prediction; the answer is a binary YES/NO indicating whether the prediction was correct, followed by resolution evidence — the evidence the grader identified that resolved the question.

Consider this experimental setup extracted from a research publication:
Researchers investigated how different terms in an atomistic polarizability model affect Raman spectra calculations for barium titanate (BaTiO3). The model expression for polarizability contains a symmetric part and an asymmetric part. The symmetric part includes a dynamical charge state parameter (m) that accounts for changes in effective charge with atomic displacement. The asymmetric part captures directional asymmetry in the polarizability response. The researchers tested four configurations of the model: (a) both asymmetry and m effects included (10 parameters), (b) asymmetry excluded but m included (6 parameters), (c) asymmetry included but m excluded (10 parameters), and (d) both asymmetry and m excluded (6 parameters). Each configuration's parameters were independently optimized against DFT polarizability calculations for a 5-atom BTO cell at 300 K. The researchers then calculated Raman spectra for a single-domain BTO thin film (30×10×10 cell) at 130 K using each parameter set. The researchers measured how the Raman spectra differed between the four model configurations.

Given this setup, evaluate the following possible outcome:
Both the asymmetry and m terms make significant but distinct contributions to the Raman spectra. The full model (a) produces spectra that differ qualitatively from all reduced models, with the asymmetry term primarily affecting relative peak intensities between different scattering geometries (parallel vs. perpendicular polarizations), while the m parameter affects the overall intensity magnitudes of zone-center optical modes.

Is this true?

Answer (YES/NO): NO